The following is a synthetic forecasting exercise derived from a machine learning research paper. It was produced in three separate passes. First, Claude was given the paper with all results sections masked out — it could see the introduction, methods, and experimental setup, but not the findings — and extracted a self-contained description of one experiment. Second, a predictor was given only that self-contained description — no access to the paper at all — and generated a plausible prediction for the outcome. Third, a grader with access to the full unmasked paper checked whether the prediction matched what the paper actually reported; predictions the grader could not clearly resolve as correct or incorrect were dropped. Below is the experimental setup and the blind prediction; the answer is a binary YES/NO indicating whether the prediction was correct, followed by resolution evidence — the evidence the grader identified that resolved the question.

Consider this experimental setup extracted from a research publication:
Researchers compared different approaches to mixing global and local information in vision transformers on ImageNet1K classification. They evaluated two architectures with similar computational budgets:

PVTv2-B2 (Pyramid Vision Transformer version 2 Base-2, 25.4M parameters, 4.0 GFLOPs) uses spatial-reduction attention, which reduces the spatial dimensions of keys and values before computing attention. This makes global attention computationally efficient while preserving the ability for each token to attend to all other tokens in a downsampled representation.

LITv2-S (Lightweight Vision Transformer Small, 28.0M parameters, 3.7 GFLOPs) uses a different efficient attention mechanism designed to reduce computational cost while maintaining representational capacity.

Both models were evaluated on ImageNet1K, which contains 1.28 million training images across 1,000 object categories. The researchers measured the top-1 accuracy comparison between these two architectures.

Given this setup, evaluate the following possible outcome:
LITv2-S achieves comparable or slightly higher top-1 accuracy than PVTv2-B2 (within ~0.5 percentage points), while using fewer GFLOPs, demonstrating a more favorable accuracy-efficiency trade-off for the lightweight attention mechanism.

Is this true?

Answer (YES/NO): YES